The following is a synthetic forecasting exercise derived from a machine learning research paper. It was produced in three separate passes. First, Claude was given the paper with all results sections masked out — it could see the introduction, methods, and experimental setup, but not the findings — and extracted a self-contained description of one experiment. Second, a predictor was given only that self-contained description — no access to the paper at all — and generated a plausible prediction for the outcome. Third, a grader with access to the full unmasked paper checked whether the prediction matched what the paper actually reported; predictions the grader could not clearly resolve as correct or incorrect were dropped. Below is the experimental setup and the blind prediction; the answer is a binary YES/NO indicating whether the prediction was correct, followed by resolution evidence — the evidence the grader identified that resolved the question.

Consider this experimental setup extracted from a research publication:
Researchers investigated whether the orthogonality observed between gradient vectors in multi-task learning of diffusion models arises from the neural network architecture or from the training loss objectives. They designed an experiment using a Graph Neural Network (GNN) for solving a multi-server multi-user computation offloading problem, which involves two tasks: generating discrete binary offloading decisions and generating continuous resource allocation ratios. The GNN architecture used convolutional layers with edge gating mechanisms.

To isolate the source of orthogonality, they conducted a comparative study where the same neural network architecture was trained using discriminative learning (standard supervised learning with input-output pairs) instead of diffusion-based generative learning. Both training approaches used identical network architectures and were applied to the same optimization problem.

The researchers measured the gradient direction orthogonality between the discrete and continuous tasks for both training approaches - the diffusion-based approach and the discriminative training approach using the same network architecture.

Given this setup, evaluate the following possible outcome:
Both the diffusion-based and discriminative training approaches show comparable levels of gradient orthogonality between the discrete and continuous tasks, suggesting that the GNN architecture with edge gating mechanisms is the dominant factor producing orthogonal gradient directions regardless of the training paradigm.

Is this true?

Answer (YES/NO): NO